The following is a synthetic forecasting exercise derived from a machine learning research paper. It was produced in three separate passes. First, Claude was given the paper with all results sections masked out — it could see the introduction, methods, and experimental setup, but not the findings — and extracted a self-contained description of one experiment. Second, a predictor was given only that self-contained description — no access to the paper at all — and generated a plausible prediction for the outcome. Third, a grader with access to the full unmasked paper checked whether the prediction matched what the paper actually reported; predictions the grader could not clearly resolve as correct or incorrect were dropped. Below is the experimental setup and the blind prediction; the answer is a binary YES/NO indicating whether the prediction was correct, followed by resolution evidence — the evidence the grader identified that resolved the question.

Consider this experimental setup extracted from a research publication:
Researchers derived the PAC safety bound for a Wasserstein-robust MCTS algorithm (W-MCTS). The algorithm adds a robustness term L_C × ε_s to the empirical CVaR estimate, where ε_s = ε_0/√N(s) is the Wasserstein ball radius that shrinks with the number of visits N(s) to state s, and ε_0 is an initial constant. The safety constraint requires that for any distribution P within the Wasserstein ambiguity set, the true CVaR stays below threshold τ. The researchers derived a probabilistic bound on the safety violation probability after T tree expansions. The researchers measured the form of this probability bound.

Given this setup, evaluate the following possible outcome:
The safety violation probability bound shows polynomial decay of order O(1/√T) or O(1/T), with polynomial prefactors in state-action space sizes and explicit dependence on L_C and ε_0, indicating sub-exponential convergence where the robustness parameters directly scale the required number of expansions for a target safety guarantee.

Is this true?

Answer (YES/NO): NO